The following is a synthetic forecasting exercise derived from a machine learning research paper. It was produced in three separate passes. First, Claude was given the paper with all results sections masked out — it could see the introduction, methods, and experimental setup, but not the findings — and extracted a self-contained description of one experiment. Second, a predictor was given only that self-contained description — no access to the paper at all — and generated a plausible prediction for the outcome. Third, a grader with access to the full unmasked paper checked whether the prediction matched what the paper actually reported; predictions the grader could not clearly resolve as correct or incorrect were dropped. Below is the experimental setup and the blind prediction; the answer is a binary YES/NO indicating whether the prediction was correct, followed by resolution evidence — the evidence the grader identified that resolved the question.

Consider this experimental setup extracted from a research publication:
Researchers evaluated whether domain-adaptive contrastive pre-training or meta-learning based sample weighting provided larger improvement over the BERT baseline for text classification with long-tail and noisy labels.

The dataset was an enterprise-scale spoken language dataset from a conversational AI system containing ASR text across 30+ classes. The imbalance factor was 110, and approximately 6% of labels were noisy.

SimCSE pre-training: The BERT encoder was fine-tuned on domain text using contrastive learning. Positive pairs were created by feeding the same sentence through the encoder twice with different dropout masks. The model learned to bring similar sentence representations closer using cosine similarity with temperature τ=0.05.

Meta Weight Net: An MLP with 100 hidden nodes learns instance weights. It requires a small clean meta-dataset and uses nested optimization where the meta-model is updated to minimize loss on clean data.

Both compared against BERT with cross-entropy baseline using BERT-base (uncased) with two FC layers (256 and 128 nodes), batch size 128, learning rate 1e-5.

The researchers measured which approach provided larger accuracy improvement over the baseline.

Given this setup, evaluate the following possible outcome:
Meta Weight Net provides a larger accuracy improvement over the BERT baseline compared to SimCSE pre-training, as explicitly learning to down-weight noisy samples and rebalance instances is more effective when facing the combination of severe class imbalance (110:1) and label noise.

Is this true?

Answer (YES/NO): NO